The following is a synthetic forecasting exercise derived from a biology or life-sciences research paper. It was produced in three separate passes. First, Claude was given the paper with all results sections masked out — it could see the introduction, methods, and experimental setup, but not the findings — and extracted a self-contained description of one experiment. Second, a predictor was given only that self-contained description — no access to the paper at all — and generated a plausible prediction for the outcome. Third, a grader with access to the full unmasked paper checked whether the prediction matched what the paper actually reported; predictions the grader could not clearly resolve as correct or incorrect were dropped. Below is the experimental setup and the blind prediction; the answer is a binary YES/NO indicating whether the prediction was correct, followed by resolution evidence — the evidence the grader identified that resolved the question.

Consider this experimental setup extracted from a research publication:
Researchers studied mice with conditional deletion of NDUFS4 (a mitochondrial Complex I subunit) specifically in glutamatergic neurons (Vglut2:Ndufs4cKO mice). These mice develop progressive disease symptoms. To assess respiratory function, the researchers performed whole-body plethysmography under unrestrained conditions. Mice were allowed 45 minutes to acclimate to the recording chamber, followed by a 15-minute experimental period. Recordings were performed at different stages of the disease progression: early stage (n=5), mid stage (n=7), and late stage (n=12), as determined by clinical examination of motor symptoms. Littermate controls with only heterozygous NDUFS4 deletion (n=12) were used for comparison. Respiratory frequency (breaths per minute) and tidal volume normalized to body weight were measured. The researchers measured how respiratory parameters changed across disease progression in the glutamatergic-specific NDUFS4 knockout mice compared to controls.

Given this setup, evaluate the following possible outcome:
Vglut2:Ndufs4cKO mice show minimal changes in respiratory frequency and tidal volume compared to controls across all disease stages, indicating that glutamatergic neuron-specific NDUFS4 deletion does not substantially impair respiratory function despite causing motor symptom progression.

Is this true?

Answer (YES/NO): NO